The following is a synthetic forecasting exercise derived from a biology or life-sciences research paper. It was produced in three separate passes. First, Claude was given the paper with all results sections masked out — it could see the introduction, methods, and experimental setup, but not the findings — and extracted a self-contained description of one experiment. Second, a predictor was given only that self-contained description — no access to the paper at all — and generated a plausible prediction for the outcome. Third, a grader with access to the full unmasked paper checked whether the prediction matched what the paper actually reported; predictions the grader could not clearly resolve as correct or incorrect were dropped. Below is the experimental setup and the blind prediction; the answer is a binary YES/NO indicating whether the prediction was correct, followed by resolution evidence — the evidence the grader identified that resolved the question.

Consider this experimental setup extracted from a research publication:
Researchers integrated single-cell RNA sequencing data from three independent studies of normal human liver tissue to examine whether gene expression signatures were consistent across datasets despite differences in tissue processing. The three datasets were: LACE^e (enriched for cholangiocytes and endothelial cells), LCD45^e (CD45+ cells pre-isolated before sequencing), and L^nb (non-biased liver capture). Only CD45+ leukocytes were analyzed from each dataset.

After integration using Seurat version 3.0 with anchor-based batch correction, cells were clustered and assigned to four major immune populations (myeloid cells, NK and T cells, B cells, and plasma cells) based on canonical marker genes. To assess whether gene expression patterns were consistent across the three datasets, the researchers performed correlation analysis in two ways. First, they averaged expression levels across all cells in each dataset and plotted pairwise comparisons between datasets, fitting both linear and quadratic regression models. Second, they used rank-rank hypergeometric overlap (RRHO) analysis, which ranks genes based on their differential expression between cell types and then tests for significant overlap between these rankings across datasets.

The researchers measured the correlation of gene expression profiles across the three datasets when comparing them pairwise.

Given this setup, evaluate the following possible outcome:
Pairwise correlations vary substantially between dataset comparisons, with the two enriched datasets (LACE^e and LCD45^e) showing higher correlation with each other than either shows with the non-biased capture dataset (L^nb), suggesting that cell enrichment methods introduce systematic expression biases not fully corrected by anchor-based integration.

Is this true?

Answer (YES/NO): NO